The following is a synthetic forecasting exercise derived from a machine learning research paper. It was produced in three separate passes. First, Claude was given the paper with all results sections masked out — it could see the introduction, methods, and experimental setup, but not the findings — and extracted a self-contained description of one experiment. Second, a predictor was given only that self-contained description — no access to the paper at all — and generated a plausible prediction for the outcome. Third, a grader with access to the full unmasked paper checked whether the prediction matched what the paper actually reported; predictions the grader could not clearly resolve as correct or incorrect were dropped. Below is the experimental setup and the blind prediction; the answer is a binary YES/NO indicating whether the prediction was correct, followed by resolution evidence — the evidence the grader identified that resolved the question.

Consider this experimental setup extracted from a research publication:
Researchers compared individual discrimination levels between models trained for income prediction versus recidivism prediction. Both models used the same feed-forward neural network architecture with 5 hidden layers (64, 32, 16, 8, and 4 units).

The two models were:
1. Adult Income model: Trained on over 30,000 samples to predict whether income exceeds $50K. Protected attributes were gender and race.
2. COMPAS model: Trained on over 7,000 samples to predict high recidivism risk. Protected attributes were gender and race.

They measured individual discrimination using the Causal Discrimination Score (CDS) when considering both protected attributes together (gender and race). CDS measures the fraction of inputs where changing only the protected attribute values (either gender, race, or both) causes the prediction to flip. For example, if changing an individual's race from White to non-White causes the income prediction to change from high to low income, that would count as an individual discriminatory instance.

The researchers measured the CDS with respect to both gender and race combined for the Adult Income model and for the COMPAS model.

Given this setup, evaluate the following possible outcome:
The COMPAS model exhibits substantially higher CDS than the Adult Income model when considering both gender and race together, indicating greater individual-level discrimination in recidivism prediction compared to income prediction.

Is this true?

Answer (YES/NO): NO